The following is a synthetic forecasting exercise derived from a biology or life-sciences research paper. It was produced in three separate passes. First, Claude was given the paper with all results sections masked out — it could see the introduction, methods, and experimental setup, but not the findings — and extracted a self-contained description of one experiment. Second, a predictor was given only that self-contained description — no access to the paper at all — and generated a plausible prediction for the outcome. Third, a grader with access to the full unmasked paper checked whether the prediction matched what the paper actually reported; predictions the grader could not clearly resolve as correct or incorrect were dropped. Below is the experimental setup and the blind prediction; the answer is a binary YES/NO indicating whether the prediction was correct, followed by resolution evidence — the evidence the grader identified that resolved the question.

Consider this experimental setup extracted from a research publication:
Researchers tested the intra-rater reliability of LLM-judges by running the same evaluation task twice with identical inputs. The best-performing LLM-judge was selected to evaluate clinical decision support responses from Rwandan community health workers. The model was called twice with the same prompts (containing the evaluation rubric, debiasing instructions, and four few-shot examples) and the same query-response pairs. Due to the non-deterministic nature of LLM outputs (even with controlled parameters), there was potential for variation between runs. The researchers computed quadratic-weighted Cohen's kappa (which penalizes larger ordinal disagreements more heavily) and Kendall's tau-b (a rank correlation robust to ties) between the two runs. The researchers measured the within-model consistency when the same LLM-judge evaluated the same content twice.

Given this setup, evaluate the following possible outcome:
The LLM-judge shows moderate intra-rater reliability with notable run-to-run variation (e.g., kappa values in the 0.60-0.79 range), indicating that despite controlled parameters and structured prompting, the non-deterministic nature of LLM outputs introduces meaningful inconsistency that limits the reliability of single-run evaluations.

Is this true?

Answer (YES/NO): NO